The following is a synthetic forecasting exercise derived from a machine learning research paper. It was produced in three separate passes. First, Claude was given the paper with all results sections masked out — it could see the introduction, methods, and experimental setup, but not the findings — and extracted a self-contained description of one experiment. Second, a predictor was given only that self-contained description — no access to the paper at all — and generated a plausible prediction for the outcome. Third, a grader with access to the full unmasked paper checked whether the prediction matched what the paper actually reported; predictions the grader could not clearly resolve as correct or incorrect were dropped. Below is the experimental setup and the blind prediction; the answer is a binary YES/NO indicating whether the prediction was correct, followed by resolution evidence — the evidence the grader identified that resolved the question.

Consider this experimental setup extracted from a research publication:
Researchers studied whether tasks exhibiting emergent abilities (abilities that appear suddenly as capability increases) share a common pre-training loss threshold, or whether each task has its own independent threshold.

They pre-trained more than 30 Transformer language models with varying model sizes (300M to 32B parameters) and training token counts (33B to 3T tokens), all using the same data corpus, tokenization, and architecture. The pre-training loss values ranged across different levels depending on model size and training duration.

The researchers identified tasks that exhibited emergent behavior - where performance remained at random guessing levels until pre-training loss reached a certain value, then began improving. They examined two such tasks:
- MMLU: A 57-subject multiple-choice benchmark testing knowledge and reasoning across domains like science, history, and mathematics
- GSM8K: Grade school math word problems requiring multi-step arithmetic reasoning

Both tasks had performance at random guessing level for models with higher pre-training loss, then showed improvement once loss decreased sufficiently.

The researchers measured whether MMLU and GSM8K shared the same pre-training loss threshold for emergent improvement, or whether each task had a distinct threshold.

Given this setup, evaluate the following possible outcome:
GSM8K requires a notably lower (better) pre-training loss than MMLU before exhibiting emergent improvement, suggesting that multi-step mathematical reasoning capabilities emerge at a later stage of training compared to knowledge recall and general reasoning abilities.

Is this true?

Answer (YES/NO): NO